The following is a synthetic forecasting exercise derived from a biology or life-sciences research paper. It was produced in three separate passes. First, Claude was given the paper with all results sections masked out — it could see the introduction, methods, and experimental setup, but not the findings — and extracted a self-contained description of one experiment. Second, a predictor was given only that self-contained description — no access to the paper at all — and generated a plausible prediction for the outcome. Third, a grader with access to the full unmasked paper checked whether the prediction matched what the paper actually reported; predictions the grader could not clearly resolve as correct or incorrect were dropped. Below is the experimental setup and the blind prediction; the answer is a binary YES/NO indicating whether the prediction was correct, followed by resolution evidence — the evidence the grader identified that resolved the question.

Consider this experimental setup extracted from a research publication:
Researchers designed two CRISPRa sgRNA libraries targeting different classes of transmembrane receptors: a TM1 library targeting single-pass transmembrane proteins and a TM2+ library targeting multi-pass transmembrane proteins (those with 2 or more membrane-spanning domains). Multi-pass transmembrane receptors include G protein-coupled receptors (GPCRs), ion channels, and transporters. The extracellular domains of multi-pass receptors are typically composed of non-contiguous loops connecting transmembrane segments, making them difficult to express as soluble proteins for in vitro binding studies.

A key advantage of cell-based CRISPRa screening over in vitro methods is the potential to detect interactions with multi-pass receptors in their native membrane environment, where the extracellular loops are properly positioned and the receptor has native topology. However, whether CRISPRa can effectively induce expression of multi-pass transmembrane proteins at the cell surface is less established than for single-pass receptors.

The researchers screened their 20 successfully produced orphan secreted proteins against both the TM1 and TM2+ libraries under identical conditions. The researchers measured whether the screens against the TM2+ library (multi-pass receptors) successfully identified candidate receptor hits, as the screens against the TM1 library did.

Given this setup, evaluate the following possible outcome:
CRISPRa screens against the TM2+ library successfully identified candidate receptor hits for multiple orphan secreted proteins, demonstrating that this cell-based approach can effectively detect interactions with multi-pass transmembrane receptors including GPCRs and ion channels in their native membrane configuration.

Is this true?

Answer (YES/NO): NO